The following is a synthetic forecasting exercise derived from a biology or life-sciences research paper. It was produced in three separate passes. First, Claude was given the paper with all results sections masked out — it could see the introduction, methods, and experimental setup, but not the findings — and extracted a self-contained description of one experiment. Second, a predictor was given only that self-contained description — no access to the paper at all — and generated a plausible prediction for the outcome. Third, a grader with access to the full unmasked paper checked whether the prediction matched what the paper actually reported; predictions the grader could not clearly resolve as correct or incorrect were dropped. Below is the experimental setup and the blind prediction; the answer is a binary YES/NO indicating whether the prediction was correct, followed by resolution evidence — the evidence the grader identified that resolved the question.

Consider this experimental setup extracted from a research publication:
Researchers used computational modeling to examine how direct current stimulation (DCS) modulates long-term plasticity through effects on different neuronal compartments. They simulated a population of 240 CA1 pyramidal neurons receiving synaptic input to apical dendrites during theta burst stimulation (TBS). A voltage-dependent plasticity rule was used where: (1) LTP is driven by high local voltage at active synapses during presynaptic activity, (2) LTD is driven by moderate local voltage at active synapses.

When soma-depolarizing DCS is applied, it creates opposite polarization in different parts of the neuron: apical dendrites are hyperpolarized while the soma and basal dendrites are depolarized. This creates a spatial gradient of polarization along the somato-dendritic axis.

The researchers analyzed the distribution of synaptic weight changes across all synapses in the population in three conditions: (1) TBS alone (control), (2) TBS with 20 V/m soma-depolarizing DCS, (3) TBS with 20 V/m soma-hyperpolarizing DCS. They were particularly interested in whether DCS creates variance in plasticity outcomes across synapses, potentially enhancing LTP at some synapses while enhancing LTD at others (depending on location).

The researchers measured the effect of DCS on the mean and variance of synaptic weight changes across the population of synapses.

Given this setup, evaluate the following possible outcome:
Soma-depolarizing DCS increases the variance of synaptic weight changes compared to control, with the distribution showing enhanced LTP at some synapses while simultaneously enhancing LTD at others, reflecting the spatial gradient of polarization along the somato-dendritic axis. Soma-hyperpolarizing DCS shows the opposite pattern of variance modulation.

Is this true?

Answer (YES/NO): NO